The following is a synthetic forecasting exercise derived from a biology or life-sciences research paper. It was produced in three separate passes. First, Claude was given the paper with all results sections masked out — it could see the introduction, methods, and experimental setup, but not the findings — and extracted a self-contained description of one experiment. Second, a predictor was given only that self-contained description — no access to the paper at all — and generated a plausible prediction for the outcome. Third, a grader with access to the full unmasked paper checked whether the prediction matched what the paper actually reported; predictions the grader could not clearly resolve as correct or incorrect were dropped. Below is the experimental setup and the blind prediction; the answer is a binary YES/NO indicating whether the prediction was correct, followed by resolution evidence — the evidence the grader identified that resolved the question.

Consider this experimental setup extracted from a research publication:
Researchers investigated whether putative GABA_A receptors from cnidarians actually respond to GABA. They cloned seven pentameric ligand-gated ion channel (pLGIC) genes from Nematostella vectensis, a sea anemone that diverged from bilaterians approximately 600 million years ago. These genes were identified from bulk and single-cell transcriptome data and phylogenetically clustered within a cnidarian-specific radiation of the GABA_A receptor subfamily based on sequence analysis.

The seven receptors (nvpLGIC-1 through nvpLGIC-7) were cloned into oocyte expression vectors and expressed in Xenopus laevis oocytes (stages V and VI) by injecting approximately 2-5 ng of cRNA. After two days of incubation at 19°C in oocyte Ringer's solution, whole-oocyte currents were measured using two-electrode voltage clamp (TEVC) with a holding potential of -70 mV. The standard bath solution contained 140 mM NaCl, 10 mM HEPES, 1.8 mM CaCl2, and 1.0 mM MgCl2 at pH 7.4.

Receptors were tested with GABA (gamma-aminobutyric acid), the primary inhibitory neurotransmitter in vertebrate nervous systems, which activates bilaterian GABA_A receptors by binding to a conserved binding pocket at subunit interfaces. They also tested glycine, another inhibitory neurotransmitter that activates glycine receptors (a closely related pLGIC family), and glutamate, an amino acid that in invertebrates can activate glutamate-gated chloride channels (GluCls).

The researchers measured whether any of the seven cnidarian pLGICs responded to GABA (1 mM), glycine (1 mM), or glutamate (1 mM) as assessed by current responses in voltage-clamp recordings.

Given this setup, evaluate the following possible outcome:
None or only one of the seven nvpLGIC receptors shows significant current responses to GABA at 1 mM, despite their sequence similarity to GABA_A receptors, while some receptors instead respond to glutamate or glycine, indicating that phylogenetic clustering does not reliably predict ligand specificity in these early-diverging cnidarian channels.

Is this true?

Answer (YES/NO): YES